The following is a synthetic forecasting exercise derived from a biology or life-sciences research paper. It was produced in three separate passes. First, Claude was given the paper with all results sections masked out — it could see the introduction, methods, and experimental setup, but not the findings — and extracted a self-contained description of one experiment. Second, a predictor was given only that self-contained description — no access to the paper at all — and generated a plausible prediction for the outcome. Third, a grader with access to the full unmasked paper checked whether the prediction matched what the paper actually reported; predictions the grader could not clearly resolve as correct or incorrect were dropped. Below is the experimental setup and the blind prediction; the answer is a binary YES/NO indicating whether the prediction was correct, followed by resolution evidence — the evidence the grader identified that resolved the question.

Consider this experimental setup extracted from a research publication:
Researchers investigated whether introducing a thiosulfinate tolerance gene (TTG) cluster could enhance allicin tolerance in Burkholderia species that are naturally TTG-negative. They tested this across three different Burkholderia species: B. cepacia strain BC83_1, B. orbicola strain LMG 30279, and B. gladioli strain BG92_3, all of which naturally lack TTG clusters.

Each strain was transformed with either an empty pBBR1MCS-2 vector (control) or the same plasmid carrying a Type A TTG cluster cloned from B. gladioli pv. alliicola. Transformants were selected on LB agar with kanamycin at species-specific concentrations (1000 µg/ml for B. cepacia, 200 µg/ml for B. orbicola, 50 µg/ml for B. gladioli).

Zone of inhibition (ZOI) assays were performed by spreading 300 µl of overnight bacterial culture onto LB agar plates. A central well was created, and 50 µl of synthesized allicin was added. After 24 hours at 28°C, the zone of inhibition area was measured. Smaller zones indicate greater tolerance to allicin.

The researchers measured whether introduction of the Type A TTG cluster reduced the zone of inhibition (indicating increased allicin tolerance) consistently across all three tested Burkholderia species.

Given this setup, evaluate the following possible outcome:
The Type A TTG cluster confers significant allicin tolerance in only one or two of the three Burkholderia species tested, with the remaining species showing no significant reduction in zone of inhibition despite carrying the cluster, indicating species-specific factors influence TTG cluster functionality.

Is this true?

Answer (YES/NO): NO